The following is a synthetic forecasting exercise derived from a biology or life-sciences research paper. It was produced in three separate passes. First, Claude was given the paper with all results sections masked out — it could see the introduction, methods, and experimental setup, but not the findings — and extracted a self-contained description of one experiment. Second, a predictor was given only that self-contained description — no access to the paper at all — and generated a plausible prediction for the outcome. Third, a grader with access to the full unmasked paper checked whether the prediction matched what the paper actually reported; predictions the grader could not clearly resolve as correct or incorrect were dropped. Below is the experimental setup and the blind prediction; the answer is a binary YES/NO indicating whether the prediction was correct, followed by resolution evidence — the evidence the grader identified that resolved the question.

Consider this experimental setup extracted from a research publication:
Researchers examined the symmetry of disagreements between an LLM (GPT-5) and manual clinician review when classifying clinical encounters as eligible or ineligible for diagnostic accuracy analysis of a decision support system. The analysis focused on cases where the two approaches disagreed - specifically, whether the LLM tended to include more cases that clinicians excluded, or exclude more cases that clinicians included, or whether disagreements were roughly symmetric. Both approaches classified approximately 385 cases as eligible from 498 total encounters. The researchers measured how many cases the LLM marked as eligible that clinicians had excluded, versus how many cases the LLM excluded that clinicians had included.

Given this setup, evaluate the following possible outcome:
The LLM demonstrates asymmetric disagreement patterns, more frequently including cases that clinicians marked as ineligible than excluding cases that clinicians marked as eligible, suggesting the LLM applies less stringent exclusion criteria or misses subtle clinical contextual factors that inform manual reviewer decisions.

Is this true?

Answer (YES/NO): NO